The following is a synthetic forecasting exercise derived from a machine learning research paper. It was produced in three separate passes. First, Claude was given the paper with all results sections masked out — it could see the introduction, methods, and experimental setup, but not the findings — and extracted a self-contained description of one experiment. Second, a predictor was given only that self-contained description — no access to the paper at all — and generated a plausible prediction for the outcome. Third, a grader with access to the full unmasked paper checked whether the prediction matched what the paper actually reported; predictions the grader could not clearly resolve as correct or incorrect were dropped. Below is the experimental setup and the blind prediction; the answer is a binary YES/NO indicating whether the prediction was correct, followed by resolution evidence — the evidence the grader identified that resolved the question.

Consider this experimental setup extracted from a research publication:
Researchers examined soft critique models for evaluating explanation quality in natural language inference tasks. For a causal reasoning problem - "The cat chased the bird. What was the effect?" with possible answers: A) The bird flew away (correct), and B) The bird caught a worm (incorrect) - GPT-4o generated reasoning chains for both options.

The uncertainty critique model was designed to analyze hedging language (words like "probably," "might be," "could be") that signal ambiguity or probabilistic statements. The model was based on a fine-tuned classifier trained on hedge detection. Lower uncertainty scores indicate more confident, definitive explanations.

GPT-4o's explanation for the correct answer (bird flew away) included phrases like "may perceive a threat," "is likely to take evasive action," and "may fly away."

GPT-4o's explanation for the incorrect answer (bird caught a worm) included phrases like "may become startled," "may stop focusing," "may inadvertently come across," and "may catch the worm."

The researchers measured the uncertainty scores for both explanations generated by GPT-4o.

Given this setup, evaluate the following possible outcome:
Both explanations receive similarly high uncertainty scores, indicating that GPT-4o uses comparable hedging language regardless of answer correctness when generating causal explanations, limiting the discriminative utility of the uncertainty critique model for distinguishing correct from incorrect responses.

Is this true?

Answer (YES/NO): NO